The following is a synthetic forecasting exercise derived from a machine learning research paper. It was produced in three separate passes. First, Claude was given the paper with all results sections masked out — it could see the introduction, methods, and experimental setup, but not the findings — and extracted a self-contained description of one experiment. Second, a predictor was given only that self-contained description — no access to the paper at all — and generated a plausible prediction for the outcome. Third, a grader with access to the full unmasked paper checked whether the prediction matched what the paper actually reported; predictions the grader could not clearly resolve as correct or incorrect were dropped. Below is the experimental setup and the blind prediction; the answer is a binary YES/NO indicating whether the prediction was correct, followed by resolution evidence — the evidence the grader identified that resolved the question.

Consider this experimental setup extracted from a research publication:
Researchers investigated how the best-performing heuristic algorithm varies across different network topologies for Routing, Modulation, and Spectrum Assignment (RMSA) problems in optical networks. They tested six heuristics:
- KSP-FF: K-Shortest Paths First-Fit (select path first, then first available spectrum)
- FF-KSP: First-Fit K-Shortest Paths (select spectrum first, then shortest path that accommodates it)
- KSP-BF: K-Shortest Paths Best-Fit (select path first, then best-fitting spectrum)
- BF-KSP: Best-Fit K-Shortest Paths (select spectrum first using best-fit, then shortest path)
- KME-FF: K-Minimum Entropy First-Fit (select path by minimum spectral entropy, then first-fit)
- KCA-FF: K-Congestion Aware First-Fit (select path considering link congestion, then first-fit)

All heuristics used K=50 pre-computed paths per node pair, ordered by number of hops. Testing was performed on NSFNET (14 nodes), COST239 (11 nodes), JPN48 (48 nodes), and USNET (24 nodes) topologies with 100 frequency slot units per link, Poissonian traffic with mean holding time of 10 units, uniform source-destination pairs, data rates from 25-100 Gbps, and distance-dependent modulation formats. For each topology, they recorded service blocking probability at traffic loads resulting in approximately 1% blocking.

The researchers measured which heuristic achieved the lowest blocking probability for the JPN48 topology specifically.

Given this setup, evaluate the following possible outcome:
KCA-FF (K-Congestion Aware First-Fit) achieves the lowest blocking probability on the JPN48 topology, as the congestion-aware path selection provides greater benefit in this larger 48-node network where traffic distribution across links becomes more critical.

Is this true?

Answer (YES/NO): NO